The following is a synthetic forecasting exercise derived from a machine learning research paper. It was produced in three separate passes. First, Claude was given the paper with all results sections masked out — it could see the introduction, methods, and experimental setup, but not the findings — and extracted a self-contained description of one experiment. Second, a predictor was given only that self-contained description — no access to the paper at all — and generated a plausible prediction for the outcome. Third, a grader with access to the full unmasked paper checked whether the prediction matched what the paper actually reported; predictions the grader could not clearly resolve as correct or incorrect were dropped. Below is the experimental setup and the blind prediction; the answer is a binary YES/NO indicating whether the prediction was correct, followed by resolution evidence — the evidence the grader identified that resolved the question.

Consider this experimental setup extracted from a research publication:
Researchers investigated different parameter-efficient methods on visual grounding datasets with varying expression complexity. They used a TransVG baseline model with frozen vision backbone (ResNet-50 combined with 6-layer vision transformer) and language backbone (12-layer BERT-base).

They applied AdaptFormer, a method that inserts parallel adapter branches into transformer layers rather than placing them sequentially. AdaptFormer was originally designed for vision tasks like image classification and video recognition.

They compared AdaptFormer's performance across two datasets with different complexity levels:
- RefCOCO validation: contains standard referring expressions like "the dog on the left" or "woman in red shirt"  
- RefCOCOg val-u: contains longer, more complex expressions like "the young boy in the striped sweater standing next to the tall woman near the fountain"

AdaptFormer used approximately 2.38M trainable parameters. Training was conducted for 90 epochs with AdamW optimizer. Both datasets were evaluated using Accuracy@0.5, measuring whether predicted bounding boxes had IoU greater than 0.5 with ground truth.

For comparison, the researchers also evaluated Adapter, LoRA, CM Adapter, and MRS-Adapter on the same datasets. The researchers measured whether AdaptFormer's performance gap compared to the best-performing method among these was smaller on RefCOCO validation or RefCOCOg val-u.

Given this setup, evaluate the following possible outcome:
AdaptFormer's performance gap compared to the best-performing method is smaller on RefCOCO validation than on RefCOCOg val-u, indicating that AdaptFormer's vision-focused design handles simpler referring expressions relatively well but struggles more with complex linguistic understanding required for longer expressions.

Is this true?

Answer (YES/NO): YES